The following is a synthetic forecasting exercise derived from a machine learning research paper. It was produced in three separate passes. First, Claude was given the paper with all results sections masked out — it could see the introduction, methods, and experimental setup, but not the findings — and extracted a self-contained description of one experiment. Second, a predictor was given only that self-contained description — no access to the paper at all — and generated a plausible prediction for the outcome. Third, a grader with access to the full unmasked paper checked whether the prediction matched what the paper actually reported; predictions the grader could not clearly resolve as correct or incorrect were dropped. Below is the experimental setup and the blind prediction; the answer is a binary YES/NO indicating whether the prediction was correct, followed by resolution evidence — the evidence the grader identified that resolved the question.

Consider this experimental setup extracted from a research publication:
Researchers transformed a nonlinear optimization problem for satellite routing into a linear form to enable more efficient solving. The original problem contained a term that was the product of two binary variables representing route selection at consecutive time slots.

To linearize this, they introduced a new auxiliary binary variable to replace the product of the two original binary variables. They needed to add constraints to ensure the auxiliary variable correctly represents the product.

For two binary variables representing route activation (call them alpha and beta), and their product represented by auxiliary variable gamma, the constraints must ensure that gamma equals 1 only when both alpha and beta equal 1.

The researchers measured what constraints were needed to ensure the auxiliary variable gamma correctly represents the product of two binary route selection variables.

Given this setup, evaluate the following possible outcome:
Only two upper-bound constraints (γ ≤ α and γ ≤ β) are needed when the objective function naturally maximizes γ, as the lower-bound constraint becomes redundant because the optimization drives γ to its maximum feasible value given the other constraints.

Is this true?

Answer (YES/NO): NO